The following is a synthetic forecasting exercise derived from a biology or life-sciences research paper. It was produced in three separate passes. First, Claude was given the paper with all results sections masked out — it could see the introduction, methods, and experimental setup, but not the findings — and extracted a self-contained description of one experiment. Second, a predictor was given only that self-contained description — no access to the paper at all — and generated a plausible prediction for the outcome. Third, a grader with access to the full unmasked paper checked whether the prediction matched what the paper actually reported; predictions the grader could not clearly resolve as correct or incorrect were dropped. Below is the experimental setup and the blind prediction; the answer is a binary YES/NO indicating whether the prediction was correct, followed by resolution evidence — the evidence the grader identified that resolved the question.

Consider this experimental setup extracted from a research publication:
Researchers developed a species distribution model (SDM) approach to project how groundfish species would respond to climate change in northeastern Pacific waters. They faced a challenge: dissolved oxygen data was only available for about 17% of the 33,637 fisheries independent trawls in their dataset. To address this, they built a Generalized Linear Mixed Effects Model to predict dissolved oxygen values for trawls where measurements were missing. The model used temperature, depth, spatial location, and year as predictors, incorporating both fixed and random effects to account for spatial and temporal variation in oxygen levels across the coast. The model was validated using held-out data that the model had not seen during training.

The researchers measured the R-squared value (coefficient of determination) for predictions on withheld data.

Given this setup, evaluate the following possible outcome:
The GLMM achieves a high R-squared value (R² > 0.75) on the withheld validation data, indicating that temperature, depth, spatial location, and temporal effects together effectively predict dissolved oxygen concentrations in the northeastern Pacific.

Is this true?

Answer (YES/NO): YES